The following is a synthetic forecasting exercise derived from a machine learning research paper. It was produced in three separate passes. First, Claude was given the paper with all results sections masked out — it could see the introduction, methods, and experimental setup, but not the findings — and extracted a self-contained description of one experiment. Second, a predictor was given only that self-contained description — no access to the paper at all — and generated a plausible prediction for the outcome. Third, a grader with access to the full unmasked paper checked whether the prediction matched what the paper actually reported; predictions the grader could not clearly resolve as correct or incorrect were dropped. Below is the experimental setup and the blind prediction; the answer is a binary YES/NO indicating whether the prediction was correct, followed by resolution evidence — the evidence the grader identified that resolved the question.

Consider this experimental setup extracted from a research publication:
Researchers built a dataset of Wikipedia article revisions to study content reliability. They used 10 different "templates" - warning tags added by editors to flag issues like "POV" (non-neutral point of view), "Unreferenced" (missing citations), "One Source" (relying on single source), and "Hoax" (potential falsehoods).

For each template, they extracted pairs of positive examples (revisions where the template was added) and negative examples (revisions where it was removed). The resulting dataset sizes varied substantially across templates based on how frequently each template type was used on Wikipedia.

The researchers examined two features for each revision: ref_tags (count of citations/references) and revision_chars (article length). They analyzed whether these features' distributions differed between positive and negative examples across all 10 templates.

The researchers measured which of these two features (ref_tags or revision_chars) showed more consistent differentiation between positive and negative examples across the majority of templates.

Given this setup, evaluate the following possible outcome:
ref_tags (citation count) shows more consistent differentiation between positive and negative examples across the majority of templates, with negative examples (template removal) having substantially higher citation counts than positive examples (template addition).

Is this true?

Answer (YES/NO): YES